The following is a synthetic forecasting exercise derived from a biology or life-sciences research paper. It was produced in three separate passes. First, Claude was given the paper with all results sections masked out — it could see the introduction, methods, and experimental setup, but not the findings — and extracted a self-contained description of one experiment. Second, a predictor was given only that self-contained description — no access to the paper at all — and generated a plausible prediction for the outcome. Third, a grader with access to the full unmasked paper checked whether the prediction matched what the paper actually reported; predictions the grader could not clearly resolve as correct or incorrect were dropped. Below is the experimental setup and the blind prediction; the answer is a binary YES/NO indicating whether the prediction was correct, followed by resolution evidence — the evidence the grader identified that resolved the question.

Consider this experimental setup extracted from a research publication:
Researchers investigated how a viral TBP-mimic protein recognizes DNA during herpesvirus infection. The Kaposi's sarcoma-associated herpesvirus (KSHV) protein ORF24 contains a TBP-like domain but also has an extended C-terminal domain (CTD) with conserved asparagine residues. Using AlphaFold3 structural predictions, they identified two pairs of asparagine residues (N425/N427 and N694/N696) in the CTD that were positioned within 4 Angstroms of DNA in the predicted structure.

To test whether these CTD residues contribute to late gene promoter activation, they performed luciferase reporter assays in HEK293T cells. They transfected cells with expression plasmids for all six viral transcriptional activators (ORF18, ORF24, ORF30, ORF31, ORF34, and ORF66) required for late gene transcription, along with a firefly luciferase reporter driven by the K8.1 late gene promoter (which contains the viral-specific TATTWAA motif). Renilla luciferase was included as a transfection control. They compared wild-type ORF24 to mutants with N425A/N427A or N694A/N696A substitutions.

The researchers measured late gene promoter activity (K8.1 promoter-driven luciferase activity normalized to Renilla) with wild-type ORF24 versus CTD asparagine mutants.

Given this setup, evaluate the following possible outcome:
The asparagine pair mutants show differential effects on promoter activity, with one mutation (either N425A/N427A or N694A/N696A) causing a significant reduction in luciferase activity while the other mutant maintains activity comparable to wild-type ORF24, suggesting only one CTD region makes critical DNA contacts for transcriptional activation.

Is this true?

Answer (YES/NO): NO